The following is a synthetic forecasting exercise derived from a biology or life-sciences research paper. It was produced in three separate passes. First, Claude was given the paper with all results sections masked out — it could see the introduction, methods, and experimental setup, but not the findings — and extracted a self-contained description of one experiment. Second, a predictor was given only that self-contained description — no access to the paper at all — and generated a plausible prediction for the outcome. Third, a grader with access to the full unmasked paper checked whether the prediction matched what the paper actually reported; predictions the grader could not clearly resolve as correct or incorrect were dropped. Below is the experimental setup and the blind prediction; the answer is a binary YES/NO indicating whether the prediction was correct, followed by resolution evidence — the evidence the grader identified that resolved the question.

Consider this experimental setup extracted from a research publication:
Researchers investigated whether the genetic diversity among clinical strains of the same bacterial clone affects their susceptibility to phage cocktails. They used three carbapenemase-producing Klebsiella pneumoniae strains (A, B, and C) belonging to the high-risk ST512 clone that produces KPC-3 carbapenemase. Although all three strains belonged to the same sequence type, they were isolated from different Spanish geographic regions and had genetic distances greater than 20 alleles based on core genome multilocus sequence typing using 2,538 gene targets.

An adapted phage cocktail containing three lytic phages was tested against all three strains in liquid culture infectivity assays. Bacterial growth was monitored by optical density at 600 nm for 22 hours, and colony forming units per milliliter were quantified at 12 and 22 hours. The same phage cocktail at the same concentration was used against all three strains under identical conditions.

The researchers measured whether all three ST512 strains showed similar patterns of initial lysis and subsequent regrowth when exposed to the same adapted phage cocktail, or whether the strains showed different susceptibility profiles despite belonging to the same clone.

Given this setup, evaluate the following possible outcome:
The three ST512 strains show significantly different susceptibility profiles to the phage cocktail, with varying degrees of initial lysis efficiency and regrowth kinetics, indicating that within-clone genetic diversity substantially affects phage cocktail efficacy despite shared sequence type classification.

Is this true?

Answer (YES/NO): YES